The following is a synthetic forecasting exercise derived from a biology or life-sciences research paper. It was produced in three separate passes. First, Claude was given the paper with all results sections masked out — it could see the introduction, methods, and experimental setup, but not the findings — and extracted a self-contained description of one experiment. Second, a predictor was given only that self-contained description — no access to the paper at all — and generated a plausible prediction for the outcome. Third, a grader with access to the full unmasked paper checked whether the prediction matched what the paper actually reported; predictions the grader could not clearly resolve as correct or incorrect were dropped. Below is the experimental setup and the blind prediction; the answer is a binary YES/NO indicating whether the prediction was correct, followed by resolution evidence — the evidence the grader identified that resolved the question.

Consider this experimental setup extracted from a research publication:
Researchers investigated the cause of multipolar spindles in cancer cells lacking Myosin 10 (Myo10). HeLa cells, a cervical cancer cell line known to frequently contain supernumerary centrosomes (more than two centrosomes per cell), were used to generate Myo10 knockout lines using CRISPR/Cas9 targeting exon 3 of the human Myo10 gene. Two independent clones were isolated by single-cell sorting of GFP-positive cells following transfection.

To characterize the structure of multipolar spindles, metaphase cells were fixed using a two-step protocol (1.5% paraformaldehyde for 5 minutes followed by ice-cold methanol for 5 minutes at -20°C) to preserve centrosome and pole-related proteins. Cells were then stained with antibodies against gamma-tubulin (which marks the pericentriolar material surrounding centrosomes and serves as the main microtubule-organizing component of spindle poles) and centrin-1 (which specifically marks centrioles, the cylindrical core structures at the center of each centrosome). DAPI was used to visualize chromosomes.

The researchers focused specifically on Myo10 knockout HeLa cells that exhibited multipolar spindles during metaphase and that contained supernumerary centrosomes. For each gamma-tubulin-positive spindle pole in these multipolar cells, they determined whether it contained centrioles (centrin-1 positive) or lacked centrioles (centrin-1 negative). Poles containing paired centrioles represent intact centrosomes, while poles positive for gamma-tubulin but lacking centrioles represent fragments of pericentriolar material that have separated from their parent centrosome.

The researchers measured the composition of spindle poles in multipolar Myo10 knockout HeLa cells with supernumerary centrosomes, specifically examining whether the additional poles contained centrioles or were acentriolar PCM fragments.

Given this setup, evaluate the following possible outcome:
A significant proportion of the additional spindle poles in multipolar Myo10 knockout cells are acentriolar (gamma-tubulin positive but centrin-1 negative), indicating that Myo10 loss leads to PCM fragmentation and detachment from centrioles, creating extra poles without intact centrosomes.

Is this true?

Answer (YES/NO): NO